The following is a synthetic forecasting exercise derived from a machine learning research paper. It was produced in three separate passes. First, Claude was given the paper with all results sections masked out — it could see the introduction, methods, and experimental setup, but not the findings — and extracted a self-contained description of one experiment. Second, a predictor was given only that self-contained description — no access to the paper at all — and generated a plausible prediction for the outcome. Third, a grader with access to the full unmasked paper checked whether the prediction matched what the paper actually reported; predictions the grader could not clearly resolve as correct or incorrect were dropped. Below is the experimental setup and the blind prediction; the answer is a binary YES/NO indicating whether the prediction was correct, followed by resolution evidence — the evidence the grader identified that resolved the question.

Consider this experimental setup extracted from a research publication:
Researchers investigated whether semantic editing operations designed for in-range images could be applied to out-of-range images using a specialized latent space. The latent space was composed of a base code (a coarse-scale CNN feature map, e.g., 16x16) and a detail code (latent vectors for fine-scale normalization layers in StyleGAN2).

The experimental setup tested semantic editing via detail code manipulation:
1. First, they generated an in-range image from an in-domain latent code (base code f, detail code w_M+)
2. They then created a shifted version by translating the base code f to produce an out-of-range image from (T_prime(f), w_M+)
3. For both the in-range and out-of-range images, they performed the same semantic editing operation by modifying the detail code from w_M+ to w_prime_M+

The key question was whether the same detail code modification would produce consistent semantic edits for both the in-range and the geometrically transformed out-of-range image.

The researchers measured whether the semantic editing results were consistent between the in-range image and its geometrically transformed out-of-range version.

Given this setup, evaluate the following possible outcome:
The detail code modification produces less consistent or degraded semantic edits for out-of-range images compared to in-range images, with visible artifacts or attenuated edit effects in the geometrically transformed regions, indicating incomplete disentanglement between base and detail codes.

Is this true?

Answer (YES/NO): NO